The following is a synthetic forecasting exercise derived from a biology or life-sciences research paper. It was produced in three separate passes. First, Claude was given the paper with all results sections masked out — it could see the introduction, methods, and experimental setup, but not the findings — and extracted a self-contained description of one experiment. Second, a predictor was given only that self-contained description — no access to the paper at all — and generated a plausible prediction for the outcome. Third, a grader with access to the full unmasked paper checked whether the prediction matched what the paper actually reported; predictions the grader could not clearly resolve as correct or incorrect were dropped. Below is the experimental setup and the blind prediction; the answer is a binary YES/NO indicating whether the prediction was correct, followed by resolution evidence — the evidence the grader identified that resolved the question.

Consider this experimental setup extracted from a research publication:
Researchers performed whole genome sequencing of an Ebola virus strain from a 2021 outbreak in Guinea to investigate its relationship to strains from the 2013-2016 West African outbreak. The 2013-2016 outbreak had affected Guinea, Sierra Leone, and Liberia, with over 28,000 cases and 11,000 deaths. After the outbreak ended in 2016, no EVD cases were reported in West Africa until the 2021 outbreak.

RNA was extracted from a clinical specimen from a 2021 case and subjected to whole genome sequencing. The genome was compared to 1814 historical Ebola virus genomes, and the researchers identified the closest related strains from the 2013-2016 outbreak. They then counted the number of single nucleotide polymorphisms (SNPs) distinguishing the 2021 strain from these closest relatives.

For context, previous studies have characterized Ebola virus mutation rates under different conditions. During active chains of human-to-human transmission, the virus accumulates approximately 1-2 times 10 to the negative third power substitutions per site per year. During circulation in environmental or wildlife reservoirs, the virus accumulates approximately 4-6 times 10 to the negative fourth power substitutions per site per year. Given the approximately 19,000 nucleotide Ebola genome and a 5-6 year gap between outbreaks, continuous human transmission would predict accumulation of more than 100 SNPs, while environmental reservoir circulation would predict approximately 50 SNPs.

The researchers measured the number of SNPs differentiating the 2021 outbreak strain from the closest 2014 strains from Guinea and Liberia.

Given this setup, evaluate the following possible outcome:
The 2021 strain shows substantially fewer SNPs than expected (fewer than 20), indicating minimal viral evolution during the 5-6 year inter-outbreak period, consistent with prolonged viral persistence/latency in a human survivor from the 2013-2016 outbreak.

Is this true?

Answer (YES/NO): YES